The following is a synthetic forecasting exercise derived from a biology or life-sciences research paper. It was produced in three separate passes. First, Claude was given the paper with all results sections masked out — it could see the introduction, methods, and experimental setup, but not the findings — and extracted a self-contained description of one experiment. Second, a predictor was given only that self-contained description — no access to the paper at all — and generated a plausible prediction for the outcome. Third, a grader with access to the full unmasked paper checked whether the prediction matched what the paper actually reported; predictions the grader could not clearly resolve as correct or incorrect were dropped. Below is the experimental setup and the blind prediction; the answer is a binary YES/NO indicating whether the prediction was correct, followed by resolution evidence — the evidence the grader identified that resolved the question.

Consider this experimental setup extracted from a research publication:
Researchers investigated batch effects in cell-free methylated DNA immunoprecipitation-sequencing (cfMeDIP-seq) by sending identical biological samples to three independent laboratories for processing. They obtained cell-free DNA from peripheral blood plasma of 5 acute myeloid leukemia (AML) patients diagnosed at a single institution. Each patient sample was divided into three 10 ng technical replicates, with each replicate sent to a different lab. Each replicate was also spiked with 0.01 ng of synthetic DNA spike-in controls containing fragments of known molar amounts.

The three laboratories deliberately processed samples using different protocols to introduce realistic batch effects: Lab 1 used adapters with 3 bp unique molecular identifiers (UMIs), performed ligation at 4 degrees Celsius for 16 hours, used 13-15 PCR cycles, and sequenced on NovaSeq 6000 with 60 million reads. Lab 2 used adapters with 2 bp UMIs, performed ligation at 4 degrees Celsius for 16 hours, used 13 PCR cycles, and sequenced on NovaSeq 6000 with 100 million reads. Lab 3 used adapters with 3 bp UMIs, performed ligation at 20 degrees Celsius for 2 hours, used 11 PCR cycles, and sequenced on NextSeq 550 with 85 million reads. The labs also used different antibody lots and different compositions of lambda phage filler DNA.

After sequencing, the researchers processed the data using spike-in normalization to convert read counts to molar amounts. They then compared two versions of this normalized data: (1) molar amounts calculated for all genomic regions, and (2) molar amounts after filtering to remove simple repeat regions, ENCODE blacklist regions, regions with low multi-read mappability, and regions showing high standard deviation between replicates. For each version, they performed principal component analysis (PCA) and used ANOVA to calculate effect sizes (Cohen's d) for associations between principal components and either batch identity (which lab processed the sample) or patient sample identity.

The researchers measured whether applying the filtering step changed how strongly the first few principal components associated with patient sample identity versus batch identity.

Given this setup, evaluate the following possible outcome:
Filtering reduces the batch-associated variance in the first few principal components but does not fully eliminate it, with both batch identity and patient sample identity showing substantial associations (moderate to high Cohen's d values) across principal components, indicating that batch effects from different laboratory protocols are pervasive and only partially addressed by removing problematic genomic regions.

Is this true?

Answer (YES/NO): NO